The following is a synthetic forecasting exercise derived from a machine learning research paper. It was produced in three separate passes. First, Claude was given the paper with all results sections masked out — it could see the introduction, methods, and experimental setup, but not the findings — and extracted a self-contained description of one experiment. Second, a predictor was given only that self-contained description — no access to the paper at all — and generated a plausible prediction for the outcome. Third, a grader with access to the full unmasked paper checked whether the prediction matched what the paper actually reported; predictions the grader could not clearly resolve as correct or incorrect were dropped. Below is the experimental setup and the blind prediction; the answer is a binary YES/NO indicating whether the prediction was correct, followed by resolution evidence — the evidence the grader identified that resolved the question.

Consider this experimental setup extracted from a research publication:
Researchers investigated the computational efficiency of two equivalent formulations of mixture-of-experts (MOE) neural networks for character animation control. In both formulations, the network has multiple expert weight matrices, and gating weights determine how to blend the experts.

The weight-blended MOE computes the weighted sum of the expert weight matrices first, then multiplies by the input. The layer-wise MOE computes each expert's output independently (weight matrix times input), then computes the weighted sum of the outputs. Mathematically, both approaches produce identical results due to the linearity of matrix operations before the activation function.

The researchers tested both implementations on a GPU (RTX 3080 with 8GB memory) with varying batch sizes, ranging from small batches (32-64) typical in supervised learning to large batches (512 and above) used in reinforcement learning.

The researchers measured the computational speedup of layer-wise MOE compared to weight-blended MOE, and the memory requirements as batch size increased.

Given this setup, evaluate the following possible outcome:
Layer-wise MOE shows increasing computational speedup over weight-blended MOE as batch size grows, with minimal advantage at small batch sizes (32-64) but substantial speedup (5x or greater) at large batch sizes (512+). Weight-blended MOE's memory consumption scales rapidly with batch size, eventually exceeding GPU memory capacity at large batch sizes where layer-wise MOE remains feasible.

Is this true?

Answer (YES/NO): NO